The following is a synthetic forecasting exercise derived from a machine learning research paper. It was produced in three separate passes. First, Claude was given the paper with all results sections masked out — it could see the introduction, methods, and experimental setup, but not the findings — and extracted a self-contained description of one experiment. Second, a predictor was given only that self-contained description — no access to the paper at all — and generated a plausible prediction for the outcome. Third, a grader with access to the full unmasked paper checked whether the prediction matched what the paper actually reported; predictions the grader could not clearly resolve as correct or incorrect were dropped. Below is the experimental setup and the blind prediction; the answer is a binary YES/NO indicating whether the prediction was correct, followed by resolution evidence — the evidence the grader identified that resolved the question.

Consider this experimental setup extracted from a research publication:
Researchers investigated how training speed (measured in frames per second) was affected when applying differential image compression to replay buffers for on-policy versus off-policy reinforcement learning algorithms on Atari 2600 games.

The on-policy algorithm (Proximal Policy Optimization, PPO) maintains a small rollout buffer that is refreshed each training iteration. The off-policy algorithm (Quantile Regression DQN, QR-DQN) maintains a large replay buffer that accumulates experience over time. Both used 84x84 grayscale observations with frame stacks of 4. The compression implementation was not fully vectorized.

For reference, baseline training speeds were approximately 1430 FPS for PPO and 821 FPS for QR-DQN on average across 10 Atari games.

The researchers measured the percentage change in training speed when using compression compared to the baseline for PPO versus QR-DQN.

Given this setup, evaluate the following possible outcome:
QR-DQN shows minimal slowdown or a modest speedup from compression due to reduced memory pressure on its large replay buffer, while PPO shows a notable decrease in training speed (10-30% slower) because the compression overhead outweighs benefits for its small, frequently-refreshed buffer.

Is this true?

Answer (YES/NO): NO